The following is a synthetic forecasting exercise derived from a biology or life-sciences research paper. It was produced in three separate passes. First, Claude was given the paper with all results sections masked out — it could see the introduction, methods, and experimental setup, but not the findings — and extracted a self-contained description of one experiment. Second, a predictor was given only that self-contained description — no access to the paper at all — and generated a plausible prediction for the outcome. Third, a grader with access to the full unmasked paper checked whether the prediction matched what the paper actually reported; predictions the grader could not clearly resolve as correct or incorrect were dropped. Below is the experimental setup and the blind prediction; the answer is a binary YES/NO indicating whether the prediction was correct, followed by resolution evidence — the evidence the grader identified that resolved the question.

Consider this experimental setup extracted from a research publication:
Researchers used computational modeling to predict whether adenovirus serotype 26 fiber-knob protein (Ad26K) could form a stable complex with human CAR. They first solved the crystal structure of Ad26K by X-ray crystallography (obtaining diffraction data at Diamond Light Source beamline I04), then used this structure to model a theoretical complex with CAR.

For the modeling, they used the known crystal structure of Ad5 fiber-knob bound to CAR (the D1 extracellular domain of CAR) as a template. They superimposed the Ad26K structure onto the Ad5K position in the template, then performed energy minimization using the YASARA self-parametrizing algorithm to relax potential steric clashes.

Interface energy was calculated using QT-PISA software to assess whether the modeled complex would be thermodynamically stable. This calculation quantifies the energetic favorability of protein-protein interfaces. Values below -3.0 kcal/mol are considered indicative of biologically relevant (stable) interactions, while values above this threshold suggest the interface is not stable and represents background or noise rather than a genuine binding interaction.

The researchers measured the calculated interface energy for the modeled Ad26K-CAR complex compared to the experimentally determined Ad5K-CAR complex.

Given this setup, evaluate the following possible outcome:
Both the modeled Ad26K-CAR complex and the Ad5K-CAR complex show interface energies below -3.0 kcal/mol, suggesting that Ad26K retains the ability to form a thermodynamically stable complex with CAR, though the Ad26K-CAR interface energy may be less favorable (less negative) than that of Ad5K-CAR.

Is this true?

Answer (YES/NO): YES